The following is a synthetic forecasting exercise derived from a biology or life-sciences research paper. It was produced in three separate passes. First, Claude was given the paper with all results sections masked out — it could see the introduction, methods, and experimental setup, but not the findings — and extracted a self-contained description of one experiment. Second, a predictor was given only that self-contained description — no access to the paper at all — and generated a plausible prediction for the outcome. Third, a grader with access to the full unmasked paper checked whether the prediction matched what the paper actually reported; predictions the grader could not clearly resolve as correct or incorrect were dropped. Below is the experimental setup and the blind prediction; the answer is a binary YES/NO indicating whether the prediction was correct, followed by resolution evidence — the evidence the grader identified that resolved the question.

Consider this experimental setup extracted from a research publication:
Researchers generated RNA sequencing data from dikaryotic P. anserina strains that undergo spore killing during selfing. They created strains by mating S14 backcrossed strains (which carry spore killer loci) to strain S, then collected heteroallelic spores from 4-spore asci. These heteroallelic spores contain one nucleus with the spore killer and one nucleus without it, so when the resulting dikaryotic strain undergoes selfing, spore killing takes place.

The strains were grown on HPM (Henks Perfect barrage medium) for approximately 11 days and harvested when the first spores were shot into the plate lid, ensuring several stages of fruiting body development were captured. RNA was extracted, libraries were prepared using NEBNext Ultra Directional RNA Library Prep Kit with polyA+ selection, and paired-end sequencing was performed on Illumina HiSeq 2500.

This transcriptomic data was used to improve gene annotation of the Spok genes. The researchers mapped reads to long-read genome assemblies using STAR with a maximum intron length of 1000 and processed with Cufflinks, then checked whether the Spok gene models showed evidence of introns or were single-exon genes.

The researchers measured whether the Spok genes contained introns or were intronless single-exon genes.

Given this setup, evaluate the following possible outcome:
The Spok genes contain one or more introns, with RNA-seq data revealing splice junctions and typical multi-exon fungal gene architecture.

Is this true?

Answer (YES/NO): NO